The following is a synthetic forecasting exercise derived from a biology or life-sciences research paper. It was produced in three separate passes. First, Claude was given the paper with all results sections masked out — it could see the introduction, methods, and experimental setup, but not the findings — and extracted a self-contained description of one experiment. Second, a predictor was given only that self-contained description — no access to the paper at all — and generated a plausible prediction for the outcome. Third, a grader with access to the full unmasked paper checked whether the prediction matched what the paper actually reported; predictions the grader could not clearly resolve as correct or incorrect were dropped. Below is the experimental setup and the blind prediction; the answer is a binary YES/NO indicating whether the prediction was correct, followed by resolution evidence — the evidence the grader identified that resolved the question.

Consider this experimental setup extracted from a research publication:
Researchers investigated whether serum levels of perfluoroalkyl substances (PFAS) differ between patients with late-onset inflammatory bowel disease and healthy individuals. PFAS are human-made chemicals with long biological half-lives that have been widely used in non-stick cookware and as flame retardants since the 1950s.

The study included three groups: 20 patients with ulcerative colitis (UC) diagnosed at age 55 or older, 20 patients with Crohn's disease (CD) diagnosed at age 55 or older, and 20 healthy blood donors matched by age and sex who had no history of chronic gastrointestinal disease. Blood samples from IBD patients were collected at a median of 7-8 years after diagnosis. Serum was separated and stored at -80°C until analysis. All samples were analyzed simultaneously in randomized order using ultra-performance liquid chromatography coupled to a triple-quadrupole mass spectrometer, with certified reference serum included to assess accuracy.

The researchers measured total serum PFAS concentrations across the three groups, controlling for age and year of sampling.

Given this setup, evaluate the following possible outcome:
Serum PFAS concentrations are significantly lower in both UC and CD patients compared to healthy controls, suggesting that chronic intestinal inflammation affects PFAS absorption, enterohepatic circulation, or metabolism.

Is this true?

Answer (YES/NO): NO